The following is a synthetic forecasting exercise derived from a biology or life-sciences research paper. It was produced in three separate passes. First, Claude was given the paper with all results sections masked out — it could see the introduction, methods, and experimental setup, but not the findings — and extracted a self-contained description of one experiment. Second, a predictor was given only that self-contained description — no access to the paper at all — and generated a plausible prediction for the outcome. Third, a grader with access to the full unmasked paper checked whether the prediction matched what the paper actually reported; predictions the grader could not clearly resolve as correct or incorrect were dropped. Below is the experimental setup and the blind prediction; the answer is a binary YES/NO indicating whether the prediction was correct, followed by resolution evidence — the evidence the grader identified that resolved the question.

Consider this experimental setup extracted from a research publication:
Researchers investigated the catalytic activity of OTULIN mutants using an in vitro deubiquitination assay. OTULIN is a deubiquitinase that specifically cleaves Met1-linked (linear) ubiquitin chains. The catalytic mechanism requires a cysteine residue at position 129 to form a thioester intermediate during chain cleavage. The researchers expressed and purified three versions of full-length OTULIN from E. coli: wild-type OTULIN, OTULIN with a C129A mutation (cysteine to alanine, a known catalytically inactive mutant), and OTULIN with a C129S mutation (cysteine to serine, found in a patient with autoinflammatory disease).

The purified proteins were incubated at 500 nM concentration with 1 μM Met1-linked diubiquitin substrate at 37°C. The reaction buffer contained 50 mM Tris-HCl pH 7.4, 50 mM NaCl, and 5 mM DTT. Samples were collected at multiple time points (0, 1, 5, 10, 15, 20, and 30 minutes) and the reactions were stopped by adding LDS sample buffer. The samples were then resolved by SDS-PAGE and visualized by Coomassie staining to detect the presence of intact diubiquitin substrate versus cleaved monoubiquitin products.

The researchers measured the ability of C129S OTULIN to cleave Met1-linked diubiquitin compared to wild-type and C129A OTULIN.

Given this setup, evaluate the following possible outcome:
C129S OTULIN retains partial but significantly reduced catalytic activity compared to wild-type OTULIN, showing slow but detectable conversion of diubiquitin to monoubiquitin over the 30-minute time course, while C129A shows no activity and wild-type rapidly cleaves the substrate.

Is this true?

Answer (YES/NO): NO